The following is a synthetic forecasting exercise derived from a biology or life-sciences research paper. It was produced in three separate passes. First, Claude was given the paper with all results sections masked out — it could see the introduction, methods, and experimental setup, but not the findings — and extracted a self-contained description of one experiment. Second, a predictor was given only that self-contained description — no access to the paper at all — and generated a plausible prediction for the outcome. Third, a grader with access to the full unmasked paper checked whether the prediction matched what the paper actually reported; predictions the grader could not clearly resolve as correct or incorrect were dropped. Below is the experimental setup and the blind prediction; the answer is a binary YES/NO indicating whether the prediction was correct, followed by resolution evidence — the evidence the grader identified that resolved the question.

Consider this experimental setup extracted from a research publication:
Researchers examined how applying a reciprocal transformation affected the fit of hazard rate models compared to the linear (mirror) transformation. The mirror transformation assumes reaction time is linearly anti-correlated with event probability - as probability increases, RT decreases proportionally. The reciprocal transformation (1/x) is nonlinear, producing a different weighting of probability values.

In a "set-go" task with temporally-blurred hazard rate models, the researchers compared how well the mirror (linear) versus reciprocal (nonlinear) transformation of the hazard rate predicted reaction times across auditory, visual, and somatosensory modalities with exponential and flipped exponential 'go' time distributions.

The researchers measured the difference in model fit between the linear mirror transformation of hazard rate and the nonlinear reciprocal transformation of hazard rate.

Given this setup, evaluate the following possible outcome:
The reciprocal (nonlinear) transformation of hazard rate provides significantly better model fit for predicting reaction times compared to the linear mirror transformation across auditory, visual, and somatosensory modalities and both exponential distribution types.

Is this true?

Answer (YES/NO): NO